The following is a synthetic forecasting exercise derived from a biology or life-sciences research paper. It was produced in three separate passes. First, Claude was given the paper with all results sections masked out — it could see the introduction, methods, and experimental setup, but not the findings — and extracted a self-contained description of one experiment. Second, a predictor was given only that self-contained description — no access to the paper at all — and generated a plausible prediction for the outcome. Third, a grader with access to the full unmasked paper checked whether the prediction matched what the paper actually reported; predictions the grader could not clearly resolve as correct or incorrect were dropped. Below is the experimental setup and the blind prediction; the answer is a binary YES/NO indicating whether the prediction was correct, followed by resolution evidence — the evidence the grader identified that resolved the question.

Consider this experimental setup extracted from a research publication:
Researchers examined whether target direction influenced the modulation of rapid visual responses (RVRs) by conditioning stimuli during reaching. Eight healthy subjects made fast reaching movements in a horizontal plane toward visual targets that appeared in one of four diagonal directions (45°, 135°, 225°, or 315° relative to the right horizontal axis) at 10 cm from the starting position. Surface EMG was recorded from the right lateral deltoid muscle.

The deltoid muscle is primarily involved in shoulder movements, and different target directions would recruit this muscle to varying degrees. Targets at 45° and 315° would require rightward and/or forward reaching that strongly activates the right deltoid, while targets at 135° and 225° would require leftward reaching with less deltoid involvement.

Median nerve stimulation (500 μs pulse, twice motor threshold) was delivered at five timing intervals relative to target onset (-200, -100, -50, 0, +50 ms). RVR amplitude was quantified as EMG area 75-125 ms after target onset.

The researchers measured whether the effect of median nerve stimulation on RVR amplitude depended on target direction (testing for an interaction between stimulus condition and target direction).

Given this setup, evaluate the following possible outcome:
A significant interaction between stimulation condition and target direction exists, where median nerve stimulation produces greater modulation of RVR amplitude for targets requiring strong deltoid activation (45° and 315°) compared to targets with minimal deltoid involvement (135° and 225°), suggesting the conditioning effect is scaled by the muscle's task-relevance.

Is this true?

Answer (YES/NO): NO